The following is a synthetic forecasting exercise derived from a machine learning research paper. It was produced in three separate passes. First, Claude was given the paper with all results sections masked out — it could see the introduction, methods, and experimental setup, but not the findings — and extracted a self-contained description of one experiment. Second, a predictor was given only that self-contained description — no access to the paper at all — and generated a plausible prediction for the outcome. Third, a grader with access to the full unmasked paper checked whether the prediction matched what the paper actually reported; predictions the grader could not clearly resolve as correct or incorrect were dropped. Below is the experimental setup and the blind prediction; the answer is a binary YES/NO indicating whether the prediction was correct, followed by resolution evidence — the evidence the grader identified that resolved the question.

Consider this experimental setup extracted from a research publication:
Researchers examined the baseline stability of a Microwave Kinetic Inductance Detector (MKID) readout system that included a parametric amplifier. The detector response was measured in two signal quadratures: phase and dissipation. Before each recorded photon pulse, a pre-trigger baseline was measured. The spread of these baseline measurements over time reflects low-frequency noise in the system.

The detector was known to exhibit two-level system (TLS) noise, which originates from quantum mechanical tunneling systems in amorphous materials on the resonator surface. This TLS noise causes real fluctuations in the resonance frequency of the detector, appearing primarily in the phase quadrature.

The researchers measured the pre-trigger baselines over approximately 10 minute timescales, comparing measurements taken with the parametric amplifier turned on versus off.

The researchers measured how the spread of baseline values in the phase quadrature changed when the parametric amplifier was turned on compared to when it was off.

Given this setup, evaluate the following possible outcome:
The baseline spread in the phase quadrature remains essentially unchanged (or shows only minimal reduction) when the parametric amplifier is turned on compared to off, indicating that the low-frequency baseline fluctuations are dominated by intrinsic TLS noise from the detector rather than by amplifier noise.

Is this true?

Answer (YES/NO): YES